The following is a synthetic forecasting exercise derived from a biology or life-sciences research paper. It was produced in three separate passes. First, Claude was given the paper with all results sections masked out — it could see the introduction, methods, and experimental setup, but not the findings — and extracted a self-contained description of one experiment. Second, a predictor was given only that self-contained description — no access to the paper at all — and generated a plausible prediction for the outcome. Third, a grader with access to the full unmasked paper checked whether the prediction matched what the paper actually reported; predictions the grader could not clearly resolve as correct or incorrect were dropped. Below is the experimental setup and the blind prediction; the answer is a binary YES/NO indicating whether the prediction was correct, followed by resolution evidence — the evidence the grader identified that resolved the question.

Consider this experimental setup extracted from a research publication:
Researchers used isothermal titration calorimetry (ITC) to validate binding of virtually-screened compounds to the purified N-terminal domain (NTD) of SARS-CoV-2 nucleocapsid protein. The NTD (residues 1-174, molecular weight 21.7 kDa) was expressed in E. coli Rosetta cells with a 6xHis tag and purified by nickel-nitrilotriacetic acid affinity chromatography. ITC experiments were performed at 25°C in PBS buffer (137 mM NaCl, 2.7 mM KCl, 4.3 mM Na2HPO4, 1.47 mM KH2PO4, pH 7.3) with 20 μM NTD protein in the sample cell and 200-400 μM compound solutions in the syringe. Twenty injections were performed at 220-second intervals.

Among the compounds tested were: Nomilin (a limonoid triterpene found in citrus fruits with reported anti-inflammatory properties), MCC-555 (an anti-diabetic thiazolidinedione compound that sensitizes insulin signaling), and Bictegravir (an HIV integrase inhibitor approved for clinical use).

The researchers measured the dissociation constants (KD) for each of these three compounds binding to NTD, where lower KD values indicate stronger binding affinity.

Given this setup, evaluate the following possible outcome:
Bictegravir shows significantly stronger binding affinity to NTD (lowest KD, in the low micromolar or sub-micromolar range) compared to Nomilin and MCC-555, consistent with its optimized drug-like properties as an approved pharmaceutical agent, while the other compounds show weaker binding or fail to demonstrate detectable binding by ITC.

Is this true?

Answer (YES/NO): NO